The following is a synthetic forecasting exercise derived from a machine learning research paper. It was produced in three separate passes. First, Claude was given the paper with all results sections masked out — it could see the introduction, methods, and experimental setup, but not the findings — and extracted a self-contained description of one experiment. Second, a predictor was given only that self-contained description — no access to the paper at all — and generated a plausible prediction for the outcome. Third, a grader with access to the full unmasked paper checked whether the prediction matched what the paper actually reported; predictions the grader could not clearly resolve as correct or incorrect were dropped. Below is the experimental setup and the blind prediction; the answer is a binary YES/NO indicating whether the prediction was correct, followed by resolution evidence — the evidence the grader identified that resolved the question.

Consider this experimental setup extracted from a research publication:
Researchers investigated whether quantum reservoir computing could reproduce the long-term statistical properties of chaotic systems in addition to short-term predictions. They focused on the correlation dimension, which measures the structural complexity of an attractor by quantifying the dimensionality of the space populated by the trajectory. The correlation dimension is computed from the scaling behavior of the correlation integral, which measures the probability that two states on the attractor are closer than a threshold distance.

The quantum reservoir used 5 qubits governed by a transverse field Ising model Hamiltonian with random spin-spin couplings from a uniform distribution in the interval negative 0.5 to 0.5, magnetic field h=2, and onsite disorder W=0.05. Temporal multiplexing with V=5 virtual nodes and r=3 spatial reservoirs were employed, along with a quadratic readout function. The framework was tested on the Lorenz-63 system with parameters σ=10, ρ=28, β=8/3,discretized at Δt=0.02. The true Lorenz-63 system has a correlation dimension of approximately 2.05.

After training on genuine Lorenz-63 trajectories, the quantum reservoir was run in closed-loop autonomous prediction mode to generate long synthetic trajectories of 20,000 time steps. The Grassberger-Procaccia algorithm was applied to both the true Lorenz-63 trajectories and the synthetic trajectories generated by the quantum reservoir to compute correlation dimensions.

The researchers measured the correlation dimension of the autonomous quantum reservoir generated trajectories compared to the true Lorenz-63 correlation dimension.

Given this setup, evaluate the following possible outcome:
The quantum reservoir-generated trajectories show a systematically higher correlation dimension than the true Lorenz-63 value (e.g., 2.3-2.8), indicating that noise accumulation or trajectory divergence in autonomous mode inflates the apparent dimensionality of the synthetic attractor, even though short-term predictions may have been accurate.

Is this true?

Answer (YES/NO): NO